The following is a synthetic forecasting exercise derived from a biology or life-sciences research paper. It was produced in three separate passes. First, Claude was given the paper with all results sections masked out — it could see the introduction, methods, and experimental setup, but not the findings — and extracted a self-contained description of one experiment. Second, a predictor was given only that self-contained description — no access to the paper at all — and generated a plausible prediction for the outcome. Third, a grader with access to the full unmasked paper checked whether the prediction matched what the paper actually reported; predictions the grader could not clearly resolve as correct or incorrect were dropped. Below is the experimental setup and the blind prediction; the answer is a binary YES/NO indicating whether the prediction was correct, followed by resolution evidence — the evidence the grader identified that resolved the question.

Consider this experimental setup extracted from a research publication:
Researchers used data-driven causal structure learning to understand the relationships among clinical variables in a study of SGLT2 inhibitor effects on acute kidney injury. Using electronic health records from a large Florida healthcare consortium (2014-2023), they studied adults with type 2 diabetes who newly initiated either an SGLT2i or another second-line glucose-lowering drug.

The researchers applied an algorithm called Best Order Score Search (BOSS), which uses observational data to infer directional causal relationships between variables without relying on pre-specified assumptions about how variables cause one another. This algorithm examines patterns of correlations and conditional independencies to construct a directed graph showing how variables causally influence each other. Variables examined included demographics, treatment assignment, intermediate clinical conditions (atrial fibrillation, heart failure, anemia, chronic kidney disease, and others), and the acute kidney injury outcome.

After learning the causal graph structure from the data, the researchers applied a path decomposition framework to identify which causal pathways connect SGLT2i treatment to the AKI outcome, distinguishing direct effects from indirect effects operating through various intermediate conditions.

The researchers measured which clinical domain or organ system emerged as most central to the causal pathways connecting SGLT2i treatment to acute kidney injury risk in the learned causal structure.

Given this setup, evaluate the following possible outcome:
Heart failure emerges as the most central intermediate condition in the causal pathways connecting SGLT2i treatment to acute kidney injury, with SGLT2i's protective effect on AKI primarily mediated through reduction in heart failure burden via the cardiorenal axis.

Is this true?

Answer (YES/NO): NO